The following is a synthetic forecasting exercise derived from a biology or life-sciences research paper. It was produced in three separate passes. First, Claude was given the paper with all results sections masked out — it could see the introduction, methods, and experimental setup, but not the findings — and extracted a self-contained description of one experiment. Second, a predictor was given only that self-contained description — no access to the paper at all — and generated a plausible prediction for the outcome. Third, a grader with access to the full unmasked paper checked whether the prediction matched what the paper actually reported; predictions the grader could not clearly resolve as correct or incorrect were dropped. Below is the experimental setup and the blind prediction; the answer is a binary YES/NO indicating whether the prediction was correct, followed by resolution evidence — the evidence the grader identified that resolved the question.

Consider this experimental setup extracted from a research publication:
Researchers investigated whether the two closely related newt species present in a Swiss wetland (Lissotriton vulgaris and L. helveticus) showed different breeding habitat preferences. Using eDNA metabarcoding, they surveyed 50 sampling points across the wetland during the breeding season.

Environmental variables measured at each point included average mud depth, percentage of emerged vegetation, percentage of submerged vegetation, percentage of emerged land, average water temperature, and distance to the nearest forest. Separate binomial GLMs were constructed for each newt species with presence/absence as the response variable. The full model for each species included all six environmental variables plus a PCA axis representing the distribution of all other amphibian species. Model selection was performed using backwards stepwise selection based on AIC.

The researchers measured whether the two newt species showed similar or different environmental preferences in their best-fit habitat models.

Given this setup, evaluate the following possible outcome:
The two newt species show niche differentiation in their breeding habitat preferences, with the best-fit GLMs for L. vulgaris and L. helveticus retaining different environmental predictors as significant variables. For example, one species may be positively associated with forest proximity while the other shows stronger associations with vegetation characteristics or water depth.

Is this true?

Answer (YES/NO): NO